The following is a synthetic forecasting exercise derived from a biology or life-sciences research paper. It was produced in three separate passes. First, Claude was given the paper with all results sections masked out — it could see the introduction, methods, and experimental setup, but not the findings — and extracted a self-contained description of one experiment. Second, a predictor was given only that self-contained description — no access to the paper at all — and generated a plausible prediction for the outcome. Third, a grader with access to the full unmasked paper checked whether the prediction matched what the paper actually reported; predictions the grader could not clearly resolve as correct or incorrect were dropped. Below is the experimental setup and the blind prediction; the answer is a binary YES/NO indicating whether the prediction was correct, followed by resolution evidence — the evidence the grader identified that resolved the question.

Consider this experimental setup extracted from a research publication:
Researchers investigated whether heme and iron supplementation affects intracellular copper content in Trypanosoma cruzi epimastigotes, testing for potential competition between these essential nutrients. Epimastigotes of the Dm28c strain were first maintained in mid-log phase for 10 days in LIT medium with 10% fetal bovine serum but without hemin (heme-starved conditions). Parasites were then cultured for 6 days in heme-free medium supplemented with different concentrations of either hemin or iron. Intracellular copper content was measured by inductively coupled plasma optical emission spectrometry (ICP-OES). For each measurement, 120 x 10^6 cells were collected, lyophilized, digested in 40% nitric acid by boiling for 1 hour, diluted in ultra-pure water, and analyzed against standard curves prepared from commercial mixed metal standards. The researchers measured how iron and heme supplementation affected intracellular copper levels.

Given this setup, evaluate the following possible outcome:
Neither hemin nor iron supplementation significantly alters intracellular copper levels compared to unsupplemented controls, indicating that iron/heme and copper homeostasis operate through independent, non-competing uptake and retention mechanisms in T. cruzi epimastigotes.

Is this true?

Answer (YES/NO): NO